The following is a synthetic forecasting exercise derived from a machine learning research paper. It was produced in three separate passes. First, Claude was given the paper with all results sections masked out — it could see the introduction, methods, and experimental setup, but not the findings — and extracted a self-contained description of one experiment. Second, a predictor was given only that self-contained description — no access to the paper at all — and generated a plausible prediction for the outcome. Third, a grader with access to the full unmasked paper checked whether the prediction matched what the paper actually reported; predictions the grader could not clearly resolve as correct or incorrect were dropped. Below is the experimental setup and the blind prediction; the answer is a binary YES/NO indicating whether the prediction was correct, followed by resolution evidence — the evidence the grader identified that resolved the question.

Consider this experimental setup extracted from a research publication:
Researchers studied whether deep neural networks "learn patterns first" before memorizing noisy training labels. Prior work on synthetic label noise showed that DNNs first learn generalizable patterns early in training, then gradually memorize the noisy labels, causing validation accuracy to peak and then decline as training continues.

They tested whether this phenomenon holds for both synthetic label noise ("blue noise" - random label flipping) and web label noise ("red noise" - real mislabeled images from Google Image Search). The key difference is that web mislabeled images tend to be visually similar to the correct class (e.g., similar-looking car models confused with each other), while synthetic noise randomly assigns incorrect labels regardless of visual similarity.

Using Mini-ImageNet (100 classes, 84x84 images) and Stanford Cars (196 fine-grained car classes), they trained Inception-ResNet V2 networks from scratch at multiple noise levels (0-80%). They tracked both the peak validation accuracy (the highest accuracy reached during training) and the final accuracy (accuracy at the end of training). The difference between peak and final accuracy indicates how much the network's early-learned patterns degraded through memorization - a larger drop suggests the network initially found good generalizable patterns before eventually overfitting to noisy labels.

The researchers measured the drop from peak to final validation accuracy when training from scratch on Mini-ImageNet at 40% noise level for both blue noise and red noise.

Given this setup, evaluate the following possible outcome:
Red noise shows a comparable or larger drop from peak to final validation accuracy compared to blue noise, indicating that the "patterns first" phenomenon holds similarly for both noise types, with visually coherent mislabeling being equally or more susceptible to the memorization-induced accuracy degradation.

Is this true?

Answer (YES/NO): NO